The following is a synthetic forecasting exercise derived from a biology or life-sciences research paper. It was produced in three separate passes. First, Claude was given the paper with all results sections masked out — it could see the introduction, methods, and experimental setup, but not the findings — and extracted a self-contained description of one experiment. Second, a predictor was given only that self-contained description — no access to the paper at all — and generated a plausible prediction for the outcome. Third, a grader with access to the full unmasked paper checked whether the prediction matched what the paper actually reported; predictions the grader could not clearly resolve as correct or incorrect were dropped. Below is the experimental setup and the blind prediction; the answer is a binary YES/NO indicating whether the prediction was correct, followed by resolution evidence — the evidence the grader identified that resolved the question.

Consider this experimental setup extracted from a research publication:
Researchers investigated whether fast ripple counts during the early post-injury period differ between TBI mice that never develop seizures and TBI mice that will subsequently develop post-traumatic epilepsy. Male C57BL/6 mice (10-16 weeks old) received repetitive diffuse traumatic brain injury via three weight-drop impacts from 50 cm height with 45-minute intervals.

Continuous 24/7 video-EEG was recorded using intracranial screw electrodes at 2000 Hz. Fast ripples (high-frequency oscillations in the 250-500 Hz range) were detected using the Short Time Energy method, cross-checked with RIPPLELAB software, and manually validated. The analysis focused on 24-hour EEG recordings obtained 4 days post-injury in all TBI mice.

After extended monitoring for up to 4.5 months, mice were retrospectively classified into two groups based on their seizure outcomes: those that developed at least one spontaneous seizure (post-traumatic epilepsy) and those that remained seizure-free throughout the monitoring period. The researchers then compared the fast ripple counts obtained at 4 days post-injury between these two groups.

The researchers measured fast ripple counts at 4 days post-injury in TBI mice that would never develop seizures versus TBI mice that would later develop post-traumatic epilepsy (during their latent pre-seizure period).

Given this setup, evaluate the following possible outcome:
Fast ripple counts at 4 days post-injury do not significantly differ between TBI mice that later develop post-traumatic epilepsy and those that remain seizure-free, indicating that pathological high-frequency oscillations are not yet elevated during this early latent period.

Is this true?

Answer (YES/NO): NO